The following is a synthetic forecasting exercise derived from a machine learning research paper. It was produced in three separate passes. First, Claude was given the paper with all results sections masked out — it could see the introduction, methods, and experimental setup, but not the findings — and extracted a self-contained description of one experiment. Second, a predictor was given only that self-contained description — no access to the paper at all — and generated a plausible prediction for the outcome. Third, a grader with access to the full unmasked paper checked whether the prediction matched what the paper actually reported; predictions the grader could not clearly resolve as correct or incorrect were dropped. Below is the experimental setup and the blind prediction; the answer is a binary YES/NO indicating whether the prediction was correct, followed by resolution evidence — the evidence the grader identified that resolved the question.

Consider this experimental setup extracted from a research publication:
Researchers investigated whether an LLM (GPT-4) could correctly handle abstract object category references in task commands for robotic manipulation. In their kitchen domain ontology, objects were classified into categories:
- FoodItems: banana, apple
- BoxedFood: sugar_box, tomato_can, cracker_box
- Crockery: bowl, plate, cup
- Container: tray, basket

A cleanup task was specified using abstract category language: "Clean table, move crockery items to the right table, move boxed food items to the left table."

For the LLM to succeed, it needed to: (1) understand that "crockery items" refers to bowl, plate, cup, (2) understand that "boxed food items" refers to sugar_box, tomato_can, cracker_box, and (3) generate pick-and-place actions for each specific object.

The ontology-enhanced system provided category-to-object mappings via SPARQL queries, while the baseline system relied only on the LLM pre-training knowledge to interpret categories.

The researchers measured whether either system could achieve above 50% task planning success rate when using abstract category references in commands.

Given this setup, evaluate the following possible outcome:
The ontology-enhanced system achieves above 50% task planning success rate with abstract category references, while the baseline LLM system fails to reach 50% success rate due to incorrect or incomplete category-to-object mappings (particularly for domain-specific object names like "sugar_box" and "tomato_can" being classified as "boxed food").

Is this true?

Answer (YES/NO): NO